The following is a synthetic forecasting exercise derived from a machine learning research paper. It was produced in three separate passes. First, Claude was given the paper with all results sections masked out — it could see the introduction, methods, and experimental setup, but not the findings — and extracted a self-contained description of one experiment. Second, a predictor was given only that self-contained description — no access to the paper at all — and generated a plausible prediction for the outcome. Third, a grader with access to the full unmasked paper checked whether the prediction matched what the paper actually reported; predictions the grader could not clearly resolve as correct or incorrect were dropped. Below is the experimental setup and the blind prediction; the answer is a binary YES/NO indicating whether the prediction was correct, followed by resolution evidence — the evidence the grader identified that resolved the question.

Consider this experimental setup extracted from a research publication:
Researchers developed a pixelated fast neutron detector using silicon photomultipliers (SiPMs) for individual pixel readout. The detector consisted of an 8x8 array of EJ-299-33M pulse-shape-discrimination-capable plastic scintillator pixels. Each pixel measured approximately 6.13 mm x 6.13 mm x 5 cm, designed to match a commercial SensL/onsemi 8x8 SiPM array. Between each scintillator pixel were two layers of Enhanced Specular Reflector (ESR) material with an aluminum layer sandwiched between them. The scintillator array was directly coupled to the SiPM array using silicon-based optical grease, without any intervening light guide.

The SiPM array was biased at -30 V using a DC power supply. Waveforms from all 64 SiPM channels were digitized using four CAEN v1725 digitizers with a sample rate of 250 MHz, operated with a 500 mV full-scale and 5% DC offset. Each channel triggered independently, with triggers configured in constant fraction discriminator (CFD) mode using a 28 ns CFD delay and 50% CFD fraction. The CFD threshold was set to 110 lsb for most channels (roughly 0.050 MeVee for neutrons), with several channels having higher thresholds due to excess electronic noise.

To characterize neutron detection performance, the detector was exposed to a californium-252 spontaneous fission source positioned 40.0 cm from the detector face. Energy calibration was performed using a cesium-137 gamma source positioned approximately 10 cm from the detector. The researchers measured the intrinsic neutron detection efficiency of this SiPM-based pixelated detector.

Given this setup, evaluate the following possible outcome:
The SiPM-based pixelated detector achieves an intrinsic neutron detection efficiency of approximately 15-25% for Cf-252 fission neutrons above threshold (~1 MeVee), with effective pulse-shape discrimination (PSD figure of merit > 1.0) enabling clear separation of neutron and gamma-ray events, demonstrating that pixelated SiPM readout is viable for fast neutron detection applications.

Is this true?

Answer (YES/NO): NO